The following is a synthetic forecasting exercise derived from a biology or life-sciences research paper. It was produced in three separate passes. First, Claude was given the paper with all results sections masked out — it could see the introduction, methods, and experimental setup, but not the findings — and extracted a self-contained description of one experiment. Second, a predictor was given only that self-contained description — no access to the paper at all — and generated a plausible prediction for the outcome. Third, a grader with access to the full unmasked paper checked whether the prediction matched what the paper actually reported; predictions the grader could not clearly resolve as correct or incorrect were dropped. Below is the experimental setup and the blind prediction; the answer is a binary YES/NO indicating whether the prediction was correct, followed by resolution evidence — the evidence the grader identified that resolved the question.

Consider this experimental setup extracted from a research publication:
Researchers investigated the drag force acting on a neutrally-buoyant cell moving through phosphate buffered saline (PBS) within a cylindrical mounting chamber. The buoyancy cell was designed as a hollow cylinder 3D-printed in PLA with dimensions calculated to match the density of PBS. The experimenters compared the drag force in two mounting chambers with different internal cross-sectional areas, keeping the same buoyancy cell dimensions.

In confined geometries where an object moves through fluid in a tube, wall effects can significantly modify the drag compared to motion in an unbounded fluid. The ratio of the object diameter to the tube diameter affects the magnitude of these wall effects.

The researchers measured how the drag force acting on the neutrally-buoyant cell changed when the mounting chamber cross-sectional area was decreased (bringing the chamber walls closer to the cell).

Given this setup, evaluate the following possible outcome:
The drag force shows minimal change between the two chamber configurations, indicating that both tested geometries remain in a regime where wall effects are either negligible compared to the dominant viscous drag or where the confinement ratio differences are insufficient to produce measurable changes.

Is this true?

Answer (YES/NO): NO